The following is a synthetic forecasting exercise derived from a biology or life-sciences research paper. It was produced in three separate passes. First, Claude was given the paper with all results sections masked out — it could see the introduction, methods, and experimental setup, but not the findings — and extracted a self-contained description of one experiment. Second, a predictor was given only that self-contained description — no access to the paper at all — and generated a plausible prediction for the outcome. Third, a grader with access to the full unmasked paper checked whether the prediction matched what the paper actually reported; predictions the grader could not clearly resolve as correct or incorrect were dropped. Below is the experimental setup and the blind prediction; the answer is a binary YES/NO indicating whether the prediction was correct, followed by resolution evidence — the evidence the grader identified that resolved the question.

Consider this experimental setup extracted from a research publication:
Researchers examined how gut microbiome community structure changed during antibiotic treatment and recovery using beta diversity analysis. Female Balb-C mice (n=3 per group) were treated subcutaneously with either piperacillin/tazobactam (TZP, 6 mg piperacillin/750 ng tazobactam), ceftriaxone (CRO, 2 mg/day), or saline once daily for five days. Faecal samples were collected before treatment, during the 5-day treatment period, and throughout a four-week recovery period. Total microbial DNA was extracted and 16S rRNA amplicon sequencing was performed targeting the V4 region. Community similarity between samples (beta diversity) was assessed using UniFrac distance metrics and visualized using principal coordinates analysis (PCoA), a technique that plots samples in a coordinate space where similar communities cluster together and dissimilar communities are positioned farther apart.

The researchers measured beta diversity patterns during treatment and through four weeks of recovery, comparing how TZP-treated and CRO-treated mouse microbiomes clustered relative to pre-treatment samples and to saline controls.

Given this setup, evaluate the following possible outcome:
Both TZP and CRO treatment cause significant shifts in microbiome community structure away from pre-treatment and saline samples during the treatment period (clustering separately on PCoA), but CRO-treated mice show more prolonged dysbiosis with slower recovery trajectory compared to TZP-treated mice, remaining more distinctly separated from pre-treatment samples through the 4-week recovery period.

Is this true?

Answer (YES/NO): YES